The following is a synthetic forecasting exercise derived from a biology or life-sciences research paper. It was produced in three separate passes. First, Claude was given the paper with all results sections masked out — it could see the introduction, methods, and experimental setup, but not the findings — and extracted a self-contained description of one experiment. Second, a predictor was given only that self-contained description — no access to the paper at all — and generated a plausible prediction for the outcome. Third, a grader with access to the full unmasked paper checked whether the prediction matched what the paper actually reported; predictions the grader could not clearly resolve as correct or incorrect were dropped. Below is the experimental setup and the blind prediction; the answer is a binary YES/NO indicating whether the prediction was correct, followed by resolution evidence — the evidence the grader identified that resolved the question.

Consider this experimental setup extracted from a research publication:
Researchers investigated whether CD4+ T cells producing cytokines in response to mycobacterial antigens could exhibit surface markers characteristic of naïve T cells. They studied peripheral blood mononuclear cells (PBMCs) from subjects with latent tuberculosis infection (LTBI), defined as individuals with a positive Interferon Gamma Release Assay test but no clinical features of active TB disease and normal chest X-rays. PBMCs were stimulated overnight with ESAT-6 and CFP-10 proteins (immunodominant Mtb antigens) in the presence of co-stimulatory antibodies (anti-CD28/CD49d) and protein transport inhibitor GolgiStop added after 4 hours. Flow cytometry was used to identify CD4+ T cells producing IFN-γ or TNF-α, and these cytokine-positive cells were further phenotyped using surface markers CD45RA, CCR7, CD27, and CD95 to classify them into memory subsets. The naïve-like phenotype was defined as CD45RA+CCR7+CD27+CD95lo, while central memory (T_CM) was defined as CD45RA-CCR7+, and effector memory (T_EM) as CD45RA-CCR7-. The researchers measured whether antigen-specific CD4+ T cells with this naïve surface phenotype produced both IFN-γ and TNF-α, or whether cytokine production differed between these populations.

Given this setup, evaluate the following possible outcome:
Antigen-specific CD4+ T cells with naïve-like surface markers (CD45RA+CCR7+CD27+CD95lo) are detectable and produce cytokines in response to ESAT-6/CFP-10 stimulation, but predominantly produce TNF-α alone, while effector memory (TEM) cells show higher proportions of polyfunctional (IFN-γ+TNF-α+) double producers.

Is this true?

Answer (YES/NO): NO